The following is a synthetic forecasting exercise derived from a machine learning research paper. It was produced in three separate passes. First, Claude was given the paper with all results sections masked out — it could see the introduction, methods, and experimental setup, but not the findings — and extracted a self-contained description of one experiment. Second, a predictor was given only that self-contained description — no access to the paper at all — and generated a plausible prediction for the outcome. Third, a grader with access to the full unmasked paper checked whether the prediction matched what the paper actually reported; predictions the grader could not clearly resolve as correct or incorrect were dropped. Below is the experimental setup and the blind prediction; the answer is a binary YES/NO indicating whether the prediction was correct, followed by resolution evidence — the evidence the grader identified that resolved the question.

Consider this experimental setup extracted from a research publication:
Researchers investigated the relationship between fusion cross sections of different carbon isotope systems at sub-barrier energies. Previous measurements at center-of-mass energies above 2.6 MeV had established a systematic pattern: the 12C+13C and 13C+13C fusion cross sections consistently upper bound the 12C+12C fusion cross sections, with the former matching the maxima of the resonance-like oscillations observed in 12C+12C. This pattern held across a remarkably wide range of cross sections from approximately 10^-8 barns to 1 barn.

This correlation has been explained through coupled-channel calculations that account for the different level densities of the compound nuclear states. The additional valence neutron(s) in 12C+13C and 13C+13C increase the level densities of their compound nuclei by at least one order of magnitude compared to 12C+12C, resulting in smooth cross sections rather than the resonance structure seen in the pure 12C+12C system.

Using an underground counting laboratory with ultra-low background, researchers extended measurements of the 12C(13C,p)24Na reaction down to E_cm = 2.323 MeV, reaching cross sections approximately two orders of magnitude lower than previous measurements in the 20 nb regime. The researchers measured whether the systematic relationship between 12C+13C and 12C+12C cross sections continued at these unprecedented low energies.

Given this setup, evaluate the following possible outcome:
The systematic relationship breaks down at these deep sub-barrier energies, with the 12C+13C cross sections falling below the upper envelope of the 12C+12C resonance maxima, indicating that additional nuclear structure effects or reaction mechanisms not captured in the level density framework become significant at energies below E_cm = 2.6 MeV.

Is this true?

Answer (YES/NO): NO